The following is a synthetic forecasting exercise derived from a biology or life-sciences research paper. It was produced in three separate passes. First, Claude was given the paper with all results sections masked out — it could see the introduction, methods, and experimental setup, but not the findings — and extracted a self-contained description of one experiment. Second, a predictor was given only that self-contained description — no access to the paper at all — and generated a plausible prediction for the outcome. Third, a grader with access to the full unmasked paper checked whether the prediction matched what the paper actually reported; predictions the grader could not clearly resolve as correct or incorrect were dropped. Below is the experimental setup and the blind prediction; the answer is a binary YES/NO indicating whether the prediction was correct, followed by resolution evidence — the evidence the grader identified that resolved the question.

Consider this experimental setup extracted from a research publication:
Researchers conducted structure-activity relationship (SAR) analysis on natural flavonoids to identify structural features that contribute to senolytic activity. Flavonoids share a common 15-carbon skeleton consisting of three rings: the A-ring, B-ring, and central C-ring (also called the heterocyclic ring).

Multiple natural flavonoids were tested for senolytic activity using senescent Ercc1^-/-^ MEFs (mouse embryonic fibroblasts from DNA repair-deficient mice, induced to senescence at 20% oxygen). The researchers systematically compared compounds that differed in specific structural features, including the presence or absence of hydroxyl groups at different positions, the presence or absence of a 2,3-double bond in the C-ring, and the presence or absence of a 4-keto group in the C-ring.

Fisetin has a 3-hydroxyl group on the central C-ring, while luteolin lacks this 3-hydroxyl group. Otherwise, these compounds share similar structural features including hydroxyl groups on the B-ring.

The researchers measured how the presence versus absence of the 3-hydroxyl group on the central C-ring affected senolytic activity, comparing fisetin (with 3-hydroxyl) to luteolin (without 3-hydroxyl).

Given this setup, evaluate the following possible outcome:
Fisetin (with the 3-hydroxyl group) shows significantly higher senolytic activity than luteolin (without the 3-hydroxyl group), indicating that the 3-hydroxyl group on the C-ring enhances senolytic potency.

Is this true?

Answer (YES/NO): NO